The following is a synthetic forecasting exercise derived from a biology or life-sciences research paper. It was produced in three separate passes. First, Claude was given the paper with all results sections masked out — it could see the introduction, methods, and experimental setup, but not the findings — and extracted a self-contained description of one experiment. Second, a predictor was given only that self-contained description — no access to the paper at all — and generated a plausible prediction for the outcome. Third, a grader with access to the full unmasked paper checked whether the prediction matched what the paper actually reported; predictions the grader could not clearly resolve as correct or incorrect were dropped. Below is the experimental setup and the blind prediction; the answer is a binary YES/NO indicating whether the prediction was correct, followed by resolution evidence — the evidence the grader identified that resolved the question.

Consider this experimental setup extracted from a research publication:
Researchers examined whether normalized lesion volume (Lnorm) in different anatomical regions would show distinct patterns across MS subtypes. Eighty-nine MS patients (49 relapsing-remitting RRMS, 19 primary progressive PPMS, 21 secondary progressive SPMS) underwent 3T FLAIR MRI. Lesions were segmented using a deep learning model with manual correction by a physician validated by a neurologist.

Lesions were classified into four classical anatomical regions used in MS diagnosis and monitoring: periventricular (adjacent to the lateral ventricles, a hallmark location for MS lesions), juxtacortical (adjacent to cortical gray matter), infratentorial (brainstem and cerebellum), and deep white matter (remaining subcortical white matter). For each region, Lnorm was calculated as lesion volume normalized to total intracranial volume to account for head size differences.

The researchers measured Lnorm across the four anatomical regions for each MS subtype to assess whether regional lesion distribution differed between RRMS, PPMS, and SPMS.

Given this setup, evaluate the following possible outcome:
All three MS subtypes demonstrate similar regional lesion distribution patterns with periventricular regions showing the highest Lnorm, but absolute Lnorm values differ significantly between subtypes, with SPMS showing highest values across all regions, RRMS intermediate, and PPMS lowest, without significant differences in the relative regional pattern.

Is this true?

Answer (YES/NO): NO